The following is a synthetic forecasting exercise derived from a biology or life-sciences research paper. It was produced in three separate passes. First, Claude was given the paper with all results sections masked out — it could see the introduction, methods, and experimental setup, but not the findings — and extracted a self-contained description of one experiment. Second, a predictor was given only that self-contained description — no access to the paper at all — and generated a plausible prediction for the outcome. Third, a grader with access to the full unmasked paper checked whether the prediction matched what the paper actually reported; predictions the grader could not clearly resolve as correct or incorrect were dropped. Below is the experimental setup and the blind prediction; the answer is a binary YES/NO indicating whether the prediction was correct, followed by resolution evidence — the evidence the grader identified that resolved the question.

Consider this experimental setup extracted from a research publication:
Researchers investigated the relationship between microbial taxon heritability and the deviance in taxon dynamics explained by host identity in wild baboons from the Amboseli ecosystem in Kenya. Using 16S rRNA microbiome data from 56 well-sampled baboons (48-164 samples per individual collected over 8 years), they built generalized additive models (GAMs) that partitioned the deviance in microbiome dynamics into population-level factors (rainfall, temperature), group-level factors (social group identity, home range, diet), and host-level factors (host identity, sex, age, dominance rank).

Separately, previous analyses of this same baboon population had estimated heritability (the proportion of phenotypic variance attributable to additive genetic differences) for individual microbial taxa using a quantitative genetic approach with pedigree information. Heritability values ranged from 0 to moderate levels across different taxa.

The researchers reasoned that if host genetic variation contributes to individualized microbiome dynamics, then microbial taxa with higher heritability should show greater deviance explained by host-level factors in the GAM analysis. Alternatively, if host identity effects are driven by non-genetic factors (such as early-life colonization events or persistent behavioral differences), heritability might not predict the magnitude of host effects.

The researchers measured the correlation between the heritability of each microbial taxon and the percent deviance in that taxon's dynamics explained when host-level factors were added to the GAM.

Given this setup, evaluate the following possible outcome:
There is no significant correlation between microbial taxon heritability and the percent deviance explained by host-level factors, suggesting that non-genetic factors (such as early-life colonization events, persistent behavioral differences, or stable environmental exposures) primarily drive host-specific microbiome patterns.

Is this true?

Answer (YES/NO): NO